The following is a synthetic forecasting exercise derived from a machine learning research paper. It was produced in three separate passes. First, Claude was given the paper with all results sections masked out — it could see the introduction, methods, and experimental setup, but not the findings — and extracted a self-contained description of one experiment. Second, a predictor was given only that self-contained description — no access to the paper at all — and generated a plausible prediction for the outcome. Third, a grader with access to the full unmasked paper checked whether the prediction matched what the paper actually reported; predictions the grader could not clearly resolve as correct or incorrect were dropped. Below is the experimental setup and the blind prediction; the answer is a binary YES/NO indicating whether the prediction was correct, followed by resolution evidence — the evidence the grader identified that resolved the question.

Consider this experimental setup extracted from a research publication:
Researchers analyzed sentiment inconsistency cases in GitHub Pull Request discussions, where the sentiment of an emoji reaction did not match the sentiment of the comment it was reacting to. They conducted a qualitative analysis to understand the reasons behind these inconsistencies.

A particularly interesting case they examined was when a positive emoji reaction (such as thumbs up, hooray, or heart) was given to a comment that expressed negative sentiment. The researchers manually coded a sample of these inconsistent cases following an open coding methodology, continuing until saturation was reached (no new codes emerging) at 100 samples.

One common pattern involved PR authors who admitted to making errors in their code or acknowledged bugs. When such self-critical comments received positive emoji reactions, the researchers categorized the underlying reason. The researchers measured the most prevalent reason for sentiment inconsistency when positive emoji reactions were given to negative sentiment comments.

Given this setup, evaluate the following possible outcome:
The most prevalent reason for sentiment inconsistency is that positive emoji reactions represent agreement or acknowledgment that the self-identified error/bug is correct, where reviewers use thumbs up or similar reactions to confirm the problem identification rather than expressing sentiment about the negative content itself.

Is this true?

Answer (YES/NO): NO